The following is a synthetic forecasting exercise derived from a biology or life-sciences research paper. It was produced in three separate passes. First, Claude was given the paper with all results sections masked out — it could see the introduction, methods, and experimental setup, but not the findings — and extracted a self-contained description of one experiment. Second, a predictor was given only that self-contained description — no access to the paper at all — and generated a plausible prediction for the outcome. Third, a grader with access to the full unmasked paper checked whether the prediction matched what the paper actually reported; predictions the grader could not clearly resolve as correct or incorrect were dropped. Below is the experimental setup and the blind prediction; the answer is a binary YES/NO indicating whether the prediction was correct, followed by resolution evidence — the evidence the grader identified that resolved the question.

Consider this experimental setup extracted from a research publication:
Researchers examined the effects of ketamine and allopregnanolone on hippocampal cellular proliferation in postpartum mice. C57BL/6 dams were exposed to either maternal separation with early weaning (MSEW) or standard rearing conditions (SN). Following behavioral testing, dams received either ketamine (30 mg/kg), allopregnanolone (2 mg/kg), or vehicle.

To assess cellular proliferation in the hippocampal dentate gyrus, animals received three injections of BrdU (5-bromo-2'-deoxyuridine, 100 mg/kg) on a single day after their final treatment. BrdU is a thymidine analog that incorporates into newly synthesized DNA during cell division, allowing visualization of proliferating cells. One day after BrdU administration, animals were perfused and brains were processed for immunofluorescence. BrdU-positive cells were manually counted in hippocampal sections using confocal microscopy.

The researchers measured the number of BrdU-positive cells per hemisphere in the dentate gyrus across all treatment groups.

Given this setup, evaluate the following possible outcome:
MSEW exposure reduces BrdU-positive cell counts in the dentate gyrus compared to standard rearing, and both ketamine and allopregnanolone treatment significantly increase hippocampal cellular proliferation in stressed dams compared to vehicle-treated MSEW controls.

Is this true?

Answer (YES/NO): YES